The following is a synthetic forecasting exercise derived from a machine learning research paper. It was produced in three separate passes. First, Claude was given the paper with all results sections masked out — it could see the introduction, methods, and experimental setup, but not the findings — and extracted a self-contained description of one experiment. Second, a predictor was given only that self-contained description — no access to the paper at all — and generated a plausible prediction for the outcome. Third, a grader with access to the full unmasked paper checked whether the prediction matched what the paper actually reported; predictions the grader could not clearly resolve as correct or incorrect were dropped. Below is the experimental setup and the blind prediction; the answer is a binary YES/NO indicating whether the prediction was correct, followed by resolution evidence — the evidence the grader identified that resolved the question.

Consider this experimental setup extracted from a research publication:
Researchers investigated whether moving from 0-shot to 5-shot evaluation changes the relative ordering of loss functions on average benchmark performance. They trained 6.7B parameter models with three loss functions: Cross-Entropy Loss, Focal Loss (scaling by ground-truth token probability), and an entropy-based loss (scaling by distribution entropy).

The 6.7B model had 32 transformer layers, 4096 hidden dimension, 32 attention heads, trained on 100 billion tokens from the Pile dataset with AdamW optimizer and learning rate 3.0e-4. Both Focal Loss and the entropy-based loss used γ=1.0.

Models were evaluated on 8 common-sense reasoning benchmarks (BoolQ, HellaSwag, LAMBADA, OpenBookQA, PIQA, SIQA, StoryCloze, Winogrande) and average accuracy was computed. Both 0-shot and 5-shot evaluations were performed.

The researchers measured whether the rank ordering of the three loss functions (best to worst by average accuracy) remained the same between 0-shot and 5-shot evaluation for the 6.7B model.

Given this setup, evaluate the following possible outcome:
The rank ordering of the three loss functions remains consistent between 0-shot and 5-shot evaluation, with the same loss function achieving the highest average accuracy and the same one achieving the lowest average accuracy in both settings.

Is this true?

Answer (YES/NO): YES